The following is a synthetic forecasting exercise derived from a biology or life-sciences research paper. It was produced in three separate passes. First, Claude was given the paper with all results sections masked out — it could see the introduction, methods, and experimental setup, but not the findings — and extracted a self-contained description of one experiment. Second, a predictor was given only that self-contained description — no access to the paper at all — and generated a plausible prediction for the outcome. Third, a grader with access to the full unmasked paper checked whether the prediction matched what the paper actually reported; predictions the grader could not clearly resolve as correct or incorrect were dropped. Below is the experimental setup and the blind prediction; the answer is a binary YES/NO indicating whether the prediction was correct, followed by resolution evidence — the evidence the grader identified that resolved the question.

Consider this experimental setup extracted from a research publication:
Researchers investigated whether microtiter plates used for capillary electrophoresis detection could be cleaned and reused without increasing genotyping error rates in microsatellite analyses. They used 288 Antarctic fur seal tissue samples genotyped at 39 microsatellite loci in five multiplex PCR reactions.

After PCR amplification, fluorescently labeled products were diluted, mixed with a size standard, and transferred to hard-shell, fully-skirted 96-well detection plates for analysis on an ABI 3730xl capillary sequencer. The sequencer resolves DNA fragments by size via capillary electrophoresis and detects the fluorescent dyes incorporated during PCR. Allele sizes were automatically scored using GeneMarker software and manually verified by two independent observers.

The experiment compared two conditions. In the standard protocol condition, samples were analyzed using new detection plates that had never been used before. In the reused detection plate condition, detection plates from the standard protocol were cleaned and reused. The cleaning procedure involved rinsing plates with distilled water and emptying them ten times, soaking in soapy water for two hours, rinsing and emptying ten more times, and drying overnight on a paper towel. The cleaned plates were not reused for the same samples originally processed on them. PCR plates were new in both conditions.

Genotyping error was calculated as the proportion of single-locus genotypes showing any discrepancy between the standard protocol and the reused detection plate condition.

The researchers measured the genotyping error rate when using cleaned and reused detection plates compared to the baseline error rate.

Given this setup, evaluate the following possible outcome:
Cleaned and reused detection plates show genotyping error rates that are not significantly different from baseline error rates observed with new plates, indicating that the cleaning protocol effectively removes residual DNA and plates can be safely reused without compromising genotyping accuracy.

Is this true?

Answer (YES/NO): YES